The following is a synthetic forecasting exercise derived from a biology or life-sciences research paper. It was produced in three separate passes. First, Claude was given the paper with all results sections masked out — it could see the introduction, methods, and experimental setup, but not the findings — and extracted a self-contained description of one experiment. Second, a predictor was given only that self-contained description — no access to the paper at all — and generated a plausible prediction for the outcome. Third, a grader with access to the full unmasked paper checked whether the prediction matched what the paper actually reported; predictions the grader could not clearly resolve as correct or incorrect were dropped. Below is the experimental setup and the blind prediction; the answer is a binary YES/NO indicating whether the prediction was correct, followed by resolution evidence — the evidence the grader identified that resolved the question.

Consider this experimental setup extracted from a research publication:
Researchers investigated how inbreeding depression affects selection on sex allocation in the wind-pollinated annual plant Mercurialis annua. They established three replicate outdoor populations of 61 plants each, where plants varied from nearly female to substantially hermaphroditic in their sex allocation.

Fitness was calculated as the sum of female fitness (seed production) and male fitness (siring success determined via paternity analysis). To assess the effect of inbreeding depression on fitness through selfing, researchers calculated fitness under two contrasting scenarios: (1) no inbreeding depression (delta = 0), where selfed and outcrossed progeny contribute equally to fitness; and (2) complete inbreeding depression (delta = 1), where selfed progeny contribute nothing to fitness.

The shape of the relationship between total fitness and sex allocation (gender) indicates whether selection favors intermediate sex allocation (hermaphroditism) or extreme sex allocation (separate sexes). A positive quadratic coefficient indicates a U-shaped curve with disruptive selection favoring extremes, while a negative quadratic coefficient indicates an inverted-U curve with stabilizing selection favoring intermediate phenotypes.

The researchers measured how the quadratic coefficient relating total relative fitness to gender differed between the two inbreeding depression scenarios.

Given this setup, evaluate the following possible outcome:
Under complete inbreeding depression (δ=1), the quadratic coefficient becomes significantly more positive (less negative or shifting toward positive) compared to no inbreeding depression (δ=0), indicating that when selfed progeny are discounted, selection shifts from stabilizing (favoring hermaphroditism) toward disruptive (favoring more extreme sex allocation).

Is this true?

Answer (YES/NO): NO